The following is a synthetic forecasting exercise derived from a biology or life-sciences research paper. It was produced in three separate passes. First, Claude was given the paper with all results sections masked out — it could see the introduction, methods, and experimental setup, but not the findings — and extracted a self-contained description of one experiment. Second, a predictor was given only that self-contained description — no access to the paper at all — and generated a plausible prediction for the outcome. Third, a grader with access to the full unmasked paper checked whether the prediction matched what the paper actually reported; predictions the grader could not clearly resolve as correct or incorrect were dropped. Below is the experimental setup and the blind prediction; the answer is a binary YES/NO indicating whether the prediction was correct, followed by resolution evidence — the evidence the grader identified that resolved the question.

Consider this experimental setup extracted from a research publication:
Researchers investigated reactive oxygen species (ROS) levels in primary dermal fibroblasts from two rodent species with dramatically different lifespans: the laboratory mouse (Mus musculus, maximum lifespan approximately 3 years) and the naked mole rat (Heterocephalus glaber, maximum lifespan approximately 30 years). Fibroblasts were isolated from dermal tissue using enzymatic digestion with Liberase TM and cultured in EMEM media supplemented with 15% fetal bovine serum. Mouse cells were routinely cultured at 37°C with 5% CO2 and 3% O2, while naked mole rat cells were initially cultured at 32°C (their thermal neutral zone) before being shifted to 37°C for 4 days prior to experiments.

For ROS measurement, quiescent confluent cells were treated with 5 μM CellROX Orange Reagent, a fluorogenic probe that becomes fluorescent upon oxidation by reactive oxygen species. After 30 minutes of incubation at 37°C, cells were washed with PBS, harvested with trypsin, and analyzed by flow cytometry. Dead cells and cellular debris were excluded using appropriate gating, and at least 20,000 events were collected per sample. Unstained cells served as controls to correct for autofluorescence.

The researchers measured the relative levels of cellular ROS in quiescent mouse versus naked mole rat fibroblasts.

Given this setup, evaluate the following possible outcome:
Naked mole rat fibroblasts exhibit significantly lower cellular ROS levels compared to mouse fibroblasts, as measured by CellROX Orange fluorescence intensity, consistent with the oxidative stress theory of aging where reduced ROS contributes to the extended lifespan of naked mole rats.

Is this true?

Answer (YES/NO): YES